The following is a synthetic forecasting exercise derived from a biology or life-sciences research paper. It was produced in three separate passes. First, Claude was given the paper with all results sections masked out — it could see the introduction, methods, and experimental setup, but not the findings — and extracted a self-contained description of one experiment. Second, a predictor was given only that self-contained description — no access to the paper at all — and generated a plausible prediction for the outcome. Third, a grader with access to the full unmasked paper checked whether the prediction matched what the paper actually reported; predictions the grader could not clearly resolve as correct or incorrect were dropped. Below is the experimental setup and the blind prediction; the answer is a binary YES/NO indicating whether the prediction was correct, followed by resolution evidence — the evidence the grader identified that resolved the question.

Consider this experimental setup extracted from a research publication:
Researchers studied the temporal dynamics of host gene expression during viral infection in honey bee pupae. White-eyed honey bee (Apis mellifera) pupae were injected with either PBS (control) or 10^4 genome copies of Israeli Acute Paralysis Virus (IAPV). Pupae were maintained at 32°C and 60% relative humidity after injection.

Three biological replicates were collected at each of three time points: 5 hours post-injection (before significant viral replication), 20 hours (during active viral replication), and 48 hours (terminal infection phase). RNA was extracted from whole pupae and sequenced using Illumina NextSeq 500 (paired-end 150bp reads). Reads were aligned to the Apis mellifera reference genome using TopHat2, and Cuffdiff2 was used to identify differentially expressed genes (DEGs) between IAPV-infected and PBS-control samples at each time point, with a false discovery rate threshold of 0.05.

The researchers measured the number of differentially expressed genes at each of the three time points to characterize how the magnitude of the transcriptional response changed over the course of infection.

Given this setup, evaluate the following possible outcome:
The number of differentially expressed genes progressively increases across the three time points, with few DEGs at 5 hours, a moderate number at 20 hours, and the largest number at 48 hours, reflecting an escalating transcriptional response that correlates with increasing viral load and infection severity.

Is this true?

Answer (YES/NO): NO